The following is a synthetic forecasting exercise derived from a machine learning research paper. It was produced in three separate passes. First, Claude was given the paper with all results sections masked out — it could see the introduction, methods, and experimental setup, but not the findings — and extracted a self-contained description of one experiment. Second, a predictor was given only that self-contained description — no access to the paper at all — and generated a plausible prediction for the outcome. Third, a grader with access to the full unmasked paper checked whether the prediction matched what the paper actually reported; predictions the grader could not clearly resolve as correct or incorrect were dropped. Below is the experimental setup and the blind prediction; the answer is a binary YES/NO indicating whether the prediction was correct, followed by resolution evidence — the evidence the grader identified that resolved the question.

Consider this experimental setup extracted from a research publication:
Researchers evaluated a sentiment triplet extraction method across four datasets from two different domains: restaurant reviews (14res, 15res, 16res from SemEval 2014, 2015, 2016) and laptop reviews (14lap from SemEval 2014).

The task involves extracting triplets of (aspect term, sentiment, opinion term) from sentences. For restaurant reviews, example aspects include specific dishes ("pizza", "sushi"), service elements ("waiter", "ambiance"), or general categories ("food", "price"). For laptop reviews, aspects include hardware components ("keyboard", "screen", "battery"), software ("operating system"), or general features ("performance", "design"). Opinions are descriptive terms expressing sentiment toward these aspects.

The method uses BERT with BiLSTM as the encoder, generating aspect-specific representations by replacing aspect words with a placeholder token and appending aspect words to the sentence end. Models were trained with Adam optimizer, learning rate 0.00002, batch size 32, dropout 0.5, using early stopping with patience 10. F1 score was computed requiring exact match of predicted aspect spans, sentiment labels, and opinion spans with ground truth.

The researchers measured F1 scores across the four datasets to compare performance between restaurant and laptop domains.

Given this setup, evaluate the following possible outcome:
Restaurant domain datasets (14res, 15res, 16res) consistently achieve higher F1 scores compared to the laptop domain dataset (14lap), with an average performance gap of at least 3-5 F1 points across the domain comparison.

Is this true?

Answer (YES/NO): YES